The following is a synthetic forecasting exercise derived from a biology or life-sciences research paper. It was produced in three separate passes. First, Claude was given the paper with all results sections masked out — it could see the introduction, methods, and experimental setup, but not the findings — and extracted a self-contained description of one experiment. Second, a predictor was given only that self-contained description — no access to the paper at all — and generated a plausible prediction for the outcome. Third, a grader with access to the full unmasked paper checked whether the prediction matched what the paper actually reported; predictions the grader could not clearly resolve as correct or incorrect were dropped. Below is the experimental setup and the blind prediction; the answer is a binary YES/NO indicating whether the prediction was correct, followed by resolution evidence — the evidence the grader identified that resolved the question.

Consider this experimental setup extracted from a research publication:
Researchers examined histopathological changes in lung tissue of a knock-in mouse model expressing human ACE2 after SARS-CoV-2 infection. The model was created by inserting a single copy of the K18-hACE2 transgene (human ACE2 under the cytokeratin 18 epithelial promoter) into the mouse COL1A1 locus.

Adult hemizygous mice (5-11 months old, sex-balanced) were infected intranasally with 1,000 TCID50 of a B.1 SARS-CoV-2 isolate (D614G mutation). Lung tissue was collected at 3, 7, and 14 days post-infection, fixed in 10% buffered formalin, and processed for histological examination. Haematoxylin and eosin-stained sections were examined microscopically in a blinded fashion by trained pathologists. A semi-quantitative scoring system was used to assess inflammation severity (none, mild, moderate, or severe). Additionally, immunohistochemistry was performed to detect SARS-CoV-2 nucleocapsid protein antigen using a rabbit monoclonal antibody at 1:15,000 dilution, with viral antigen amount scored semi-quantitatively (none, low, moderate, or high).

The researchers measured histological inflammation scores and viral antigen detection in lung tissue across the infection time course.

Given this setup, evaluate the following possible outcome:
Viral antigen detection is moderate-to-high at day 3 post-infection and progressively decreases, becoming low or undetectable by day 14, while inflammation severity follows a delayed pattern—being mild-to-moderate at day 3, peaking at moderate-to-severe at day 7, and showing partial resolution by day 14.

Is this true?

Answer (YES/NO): NO